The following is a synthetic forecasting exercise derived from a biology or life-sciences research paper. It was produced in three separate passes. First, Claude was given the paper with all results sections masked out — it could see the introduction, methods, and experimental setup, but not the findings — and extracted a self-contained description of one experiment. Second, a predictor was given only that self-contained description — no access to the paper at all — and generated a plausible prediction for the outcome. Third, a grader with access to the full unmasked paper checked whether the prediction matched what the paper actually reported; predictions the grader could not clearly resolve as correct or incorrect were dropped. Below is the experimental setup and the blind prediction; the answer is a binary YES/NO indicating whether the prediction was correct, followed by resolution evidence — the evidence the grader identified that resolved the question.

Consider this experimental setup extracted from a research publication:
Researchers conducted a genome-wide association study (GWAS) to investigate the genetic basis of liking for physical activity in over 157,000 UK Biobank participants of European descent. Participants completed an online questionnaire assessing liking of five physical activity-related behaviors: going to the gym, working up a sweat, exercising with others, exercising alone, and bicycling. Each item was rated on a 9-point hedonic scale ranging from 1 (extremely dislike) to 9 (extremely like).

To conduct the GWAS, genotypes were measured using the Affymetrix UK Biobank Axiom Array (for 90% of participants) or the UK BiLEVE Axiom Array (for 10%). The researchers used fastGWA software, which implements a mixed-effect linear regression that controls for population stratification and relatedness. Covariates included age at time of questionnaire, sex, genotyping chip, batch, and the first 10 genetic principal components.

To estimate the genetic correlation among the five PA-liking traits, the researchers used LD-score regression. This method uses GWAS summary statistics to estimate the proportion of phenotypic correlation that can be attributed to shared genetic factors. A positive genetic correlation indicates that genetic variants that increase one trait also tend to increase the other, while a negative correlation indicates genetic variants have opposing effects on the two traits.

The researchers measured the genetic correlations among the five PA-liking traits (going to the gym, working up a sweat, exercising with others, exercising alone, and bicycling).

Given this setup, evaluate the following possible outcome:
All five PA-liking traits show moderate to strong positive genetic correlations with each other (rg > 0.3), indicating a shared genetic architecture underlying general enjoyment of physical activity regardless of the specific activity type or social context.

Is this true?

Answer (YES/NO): YES